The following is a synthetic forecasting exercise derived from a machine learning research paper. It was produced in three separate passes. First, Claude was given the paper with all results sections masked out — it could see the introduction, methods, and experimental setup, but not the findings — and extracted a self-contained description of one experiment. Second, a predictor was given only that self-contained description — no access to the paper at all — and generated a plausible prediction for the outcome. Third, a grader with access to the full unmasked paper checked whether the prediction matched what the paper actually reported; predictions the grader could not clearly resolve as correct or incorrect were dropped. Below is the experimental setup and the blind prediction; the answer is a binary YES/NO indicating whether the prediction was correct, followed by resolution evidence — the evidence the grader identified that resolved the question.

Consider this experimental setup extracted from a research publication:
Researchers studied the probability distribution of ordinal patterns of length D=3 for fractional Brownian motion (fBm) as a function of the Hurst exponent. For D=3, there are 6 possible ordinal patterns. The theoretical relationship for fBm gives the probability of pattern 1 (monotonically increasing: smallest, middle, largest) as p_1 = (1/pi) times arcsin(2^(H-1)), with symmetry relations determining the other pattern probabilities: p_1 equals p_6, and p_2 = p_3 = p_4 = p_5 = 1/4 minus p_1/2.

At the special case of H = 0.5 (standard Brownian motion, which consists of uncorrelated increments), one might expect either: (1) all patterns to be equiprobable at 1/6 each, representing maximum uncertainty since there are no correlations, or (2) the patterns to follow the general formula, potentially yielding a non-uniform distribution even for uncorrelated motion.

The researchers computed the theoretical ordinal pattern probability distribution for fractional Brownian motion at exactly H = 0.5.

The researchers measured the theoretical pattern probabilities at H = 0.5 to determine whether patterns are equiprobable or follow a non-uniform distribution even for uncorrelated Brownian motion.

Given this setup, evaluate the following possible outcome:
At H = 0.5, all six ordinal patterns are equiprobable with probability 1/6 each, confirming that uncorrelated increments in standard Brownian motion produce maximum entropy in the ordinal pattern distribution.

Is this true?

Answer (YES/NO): NO